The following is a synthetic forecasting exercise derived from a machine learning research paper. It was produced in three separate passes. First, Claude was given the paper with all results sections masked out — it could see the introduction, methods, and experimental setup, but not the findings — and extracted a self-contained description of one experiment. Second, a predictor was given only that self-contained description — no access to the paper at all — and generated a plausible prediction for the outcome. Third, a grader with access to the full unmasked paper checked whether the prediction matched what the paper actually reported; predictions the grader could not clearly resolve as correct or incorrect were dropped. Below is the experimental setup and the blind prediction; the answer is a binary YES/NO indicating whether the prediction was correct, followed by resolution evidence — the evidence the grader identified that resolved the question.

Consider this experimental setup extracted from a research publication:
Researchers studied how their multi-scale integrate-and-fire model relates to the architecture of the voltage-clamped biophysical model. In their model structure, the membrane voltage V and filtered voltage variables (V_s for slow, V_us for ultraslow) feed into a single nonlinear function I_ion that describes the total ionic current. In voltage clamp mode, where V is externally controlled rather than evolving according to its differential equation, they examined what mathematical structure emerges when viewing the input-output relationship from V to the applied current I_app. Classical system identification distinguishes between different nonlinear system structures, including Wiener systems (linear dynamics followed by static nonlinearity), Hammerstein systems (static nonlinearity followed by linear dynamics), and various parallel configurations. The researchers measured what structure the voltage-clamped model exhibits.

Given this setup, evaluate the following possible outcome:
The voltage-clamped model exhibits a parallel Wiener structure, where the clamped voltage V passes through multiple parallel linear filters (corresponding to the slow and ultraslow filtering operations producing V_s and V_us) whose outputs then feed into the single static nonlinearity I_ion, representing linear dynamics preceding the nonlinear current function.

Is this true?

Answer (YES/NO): YES